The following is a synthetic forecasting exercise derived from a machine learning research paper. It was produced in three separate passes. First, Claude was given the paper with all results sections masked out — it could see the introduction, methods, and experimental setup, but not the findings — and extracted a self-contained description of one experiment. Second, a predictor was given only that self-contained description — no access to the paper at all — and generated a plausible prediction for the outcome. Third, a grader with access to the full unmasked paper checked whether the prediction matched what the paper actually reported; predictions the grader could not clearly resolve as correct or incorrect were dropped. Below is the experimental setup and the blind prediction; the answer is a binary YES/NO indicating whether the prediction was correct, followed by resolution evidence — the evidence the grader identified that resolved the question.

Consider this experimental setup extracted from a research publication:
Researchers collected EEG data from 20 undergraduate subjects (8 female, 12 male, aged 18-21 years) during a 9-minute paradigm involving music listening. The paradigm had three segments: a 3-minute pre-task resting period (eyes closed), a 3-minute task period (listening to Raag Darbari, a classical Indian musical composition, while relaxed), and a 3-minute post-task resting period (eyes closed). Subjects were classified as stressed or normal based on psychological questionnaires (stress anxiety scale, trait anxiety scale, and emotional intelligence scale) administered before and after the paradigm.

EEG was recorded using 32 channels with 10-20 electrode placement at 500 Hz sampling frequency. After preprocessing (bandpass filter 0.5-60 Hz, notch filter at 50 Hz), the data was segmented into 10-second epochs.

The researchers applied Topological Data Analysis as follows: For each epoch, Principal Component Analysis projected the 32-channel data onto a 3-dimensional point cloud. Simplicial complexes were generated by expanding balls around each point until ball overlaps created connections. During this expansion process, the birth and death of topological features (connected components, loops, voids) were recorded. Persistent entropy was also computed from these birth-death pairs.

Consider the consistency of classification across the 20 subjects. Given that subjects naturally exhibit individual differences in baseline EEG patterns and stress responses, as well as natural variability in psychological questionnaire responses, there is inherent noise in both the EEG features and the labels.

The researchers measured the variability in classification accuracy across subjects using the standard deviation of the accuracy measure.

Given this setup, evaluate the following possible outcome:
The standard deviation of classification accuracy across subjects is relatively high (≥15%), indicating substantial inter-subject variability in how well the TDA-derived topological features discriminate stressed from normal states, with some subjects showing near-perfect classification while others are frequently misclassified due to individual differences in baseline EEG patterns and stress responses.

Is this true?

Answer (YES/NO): NO